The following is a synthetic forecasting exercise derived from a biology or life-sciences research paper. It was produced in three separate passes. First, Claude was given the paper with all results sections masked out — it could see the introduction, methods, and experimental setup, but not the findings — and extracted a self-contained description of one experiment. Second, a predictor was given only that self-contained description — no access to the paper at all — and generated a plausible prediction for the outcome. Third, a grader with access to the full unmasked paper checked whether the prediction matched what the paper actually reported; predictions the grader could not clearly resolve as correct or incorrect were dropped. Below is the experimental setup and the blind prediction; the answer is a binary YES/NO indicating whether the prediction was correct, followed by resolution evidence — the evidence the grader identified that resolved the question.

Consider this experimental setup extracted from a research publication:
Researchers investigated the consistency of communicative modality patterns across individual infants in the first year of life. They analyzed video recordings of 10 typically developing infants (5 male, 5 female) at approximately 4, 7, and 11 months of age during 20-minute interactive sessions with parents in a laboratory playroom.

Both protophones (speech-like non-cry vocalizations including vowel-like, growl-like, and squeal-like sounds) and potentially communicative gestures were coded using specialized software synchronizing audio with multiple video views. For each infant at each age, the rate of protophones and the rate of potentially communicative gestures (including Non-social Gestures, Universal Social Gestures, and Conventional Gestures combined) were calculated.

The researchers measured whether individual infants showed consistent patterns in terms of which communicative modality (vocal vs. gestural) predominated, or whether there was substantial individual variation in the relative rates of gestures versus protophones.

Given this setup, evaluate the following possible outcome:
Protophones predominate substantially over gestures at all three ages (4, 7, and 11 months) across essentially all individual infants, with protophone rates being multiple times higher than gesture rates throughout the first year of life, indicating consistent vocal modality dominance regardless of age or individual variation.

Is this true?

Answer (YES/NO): YES